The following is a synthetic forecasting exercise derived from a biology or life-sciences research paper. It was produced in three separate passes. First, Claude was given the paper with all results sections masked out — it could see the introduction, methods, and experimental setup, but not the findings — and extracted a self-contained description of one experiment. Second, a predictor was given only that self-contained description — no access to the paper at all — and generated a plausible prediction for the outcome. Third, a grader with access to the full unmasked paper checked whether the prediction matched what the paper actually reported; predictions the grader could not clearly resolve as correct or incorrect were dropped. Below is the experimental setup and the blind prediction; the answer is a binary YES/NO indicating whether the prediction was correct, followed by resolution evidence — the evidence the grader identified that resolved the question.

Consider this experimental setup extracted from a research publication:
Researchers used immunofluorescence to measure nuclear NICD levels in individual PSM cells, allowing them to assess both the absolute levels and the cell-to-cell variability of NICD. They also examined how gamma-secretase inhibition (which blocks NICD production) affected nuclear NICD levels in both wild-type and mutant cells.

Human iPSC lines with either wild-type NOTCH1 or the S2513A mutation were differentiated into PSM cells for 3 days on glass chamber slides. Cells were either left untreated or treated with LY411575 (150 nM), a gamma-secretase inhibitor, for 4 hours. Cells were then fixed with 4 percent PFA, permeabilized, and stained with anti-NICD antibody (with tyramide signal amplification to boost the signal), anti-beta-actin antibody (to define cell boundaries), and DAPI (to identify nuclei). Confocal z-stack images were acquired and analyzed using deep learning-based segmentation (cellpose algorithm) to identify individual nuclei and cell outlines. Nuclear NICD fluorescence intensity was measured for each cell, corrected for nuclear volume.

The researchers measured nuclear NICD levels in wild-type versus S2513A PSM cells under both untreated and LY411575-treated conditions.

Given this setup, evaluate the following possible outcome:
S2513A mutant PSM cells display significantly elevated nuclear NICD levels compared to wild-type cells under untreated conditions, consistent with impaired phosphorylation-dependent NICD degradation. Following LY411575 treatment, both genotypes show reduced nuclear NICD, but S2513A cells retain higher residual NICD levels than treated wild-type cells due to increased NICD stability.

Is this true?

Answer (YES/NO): YES